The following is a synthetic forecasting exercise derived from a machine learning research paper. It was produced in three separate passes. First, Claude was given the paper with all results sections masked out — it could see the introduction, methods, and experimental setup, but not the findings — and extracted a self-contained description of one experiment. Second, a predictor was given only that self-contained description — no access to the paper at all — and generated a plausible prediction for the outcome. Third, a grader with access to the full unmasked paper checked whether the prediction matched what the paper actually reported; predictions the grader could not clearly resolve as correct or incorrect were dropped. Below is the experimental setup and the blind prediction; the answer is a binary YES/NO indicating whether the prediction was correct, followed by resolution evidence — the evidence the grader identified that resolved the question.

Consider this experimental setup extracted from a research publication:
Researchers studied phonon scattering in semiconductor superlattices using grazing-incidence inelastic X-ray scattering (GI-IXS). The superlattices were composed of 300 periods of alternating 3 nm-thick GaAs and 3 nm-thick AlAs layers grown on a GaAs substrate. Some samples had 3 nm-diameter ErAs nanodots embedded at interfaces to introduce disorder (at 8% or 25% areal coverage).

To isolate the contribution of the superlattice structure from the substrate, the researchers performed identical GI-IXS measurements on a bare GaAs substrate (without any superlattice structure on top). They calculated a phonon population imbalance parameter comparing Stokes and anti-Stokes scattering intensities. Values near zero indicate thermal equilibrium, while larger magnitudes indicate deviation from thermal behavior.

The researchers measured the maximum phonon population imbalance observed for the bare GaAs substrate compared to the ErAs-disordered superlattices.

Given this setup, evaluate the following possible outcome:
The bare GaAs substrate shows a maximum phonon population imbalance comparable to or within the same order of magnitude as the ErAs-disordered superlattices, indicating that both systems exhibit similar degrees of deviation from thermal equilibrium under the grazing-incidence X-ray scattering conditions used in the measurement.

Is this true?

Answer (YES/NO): NO